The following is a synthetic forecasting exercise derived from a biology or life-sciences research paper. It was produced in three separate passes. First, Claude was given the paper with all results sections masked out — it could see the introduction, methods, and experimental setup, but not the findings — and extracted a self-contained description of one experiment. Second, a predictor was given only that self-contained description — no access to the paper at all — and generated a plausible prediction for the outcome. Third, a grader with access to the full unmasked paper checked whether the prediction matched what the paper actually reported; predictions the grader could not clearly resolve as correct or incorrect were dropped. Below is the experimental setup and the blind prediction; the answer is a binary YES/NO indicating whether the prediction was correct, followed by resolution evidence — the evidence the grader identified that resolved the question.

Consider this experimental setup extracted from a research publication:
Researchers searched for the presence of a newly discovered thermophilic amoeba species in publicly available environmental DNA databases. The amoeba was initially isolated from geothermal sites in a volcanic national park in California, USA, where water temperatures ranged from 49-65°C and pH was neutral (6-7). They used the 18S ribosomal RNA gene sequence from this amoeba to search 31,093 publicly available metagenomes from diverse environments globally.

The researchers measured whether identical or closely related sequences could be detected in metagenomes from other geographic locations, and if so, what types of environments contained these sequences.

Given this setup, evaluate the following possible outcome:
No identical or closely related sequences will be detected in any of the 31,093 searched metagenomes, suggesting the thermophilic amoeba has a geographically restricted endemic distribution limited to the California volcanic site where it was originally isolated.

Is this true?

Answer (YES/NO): NO